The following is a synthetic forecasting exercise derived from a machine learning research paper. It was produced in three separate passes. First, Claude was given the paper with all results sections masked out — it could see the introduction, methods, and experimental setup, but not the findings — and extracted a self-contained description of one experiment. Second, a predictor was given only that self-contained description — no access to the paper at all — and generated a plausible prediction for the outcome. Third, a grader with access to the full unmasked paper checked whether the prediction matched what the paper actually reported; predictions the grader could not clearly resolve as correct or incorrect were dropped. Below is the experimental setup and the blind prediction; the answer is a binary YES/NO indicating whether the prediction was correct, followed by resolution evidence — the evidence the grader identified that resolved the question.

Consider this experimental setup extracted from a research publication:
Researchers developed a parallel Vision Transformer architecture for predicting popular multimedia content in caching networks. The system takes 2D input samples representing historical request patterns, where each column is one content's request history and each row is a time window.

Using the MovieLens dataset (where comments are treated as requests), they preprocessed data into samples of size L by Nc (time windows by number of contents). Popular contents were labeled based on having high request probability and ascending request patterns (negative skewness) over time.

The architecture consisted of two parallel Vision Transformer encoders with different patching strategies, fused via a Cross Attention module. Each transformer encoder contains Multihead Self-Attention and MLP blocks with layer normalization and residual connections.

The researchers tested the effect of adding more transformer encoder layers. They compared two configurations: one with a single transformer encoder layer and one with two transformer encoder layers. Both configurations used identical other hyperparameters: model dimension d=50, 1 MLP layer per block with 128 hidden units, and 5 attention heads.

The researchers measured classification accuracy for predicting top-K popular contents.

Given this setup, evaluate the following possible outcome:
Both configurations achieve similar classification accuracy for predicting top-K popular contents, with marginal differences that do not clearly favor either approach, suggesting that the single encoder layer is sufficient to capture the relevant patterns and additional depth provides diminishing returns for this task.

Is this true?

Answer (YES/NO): NO